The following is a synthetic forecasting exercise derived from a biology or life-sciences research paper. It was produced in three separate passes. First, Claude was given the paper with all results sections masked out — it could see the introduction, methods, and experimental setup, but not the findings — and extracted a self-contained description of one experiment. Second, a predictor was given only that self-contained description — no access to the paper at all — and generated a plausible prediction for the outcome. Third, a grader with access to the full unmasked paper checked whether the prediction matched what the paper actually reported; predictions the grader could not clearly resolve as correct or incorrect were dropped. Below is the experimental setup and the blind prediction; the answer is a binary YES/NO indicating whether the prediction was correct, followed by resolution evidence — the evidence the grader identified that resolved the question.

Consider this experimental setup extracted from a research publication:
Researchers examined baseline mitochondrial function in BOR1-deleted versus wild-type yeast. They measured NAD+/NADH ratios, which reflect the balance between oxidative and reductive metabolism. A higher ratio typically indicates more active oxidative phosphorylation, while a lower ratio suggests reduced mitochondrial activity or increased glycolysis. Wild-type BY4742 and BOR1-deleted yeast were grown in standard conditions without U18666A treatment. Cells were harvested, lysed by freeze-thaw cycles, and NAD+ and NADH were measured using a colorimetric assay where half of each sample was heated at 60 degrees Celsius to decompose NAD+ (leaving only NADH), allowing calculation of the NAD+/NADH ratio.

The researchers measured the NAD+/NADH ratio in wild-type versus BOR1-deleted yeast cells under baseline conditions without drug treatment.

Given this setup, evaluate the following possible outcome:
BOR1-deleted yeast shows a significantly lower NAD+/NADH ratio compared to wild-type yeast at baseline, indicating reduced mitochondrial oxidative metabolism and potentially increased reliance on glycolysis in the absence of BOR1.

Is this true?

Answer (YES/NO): NO